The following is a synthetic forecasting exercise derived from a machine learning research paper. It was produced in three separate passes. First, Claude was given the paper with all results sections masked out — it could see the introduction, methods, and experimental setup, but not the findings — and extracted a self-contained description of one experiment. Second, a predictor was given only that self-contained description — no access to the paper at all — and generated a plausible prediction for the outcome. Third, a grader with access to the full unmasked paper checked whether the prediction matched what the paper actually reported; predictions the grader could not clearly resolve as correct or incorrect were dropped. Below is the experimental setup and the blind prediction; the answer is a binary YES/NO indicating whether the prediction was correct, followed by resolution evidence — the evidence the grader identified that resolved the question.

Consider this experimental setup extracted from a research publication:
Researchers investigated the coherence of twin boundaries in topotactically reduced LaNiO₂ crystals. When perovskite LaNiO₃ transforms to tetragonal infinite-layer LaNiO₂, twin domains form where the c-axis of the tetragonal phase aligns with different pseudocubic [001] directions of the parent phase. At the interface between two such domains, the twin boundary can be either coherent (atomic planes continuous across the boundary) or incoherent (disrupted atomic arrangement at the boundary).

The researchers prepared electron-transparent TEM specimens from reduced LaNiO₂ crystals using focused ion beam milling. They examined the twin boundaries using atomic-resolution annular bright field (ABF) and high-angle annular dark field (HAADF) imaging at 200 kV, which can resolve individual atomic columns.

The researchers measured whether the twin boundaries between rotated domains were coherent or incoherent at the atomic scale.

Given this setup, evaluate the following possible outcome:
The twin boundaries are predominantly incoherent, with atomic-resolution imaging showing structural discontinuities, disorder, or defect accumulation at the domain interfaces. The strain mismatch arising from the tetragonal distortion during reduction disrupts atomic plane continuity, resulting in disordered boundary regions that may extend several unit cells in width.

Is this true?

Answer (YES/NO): NO